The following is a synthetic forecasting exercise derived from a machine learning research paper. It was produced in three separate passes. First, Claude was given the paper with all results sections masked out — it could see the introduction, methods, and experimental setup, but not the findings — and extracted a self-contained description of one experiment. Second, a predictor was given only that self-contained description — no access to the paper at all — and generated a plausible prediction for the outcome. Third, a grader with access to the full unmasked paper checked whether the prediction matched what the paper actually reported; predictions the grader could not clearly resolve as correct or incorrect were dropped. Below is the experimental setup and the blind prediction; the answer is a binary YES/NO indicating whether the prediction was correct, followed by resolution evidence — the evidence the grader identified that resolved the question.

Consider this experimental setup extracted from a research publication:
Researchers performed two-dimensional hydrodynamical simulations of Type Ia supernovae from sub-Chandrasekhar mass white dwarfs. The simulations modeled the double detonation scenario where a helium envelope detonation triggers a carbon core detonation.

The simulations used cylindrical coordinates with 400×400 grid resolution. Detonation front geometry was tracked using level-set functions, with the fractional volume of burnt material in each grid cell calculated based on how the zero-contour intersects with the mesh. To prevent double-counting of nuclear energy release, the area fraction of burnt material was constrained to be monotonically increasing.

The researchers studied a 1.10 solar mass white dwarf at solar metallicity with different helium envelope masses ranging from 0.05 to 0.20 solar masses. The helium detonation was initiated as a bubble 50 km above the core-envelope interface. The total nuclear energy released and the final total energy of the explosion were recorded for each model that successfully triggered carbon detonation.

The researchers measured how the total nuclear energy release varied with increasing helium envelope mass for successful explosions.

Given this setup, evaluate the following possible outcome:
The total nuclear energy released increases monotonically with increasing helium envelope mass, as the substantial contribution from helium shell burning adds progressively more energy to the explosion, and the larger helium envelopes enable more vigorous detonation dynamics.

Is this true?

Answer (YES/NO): YES